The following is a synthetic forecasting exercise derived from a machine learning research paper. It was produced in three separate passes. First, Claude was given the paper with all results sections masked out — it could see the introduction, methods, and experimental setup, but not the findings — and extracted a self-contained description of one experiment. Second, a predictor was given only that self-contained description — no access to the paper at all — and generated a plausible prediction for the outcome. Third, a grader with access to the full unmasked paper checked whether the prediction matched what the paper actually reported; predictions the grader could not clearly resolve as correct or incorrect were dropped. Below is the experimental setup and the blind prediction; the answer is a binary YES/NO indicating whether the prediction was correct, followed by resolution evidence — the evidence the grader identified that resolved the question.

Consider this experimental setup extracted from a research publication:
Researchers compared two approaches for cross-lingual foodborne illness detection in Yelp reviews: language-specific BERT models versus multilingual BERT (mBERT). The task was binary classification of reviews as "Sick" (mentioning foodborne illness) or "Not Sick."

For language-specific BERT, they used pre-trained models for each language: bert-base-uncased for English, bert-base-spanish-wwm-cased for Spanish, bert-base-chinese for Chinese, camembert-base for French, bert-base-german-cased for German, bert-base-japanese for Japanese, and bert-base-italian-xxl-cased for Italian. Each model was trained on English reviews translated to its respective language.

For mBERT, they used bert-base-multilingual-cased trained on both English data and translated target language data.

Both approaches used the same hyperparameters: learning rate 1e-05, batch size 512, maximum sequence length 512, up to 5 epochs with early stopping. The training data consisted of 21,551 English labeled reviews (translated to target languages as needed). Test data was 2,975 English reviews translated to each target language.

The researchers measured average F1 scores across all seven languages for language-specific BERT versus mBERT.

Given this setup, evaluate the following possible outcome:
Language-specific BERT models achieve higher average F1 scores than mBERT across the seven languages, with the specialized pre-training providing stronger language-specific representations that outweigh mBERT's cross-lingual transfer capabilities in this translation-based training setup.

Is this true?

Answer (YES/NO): YES